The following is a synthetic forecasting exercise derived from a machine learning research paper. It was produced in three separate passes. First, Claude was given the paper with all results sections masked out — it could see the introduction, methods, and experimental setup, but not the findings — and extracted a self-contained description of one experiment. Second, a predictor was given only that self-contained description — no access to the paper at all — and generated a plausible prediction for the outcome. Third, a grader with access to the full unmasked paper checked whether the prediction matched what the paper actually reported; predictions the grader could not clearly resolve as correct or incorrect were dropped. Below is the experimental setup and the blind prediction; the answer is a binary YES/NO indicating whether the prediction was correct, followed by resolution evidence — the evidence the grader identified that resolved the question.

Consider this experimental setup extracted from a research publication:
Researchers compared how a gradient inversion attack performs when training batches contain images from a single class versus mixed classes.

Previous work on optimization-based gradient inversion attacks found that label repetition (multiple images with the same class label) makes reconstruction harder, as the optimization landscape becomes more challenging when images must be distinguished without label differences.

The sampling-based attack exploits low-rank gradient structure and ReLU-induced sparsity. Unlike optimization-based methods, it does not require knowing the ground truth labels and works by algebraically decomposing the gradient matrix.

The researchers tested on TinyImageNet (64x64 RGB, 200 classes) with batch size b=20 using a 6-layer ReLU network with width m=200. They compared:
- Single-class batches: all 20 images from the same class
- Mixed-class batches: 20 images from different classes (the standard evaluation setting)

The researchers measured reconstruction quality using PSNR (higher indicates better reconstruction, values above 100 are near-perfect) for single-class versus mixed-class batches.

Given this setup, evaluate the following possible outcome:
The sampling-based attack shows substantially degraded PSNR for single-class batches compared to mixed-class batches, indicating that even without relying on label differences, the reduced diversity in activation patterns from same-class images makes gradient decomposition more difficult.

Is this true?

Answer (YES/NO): NO